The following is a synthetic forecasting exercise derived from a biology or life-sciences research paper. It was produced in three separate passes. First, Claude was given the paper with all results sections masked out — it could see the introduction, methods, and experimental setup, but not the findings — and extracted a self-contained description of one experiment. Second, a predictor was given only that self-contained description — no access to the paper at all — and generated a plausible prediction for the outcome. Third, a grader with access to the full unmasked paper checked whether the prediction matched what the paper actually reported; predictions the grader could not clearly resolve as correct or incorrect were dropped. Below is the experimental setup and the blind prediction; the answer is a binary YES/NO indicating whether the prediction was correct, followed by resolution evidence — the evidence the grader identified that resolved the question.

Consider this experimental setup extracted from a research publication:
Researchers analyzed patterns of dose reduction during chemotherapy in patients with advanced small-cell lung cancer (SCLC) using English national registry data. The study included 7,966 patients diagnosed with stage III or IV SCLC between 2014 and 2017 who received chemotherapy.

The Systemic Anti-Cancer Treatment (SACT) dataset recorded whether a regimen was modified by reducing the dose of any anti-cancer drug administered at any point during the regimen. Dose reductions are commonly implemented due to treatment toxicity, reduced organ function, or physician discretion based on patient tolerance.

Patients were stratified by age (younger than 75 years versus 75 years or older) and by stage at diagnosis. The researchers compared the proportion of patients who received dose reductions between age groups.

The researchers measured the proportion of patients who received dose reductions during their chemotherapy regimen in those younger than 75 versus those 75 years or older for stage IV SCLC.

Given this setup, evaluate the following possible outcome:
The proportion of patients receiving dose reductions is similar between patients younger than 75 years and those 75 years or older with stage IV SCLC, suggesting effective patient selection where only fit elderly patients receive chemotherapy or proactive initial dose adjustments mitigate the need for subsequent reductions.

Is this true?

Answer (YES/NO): YES